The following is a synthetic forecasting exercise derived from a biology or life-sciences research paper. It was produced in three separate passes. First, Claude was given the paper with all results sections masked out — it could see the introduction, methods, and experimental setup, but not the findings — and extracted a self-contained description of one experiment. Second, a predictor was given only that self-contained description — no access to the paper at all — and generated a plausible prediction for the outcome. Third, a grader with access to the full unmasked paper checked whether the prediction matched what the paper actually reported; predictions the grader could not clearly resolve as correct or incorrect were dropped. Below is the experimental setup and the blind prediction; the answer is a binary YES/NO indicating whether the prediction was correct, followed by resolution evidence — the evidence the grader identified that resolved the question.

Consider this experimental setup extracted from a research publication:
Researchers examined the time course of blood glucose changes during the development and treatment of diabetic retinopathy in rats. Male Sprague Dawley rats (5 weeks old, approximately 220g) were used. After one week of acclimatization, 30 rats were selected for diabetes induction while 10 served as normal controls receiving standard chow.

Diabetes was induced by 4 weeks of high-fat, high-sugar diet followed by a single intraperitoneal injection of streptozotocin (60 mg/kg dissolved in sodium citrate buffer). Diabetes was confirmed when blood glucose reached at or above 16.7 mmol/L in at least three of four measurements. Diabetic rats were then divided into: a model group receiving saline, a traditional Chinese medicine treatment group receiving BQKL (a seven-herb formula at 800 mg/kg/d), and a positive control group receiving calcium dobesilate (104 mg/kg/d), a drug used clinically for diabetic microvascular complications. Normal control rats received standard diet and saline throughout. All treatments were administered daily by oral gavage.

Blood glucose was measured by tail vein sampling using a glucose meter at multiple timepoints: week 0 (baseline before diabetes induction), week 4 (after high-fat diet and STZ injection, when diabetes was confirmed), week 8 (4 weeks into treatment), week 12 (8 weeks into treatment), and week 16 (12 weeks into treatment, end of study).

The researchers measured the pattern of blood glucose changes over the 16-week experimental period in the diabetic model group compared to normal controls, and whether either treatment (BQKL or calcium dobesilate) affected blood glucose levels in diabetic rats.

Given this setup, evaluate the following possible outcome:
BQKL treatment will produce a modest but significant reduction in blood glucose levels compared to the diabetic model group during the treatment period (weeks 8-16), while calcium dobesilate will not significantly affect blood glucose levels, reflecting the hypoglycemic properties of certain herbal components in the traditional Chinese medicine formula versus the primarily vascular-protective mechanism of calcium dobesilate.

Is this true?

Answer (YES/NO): NO